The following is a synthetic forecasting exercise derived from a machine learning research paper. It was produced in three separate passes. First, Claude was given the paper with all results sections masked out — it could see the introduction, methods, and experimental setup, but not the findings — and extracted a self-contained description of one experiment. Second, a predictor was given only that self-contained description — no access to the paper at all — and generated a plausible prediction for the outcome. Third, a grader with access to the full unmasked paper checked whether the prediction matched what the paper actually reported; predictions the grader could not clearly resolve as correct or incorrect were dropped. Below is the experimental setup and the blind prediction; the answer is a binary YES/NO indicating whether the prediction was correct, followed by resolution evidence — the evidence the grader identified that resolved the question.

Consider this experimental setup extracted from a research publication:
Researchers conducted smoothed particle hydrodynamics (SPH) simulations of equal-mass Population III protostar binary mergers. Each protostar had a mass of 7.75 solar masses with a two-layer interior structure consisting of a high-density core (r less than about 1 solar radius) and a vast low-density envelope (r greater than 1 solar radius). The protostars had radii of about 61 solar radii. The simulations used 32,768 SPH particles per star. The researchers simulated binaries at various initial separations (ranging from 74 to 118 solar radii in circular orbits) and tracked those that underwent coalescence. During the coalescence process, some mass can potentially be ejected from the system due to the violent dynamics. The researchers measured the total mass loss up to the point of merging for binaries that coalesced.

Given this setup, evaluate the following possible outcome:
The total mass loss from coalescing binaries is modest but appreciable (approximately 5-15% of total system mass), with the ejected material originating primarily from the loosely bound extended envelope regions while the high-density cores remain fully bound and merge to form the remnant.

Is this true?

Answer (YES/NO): NO